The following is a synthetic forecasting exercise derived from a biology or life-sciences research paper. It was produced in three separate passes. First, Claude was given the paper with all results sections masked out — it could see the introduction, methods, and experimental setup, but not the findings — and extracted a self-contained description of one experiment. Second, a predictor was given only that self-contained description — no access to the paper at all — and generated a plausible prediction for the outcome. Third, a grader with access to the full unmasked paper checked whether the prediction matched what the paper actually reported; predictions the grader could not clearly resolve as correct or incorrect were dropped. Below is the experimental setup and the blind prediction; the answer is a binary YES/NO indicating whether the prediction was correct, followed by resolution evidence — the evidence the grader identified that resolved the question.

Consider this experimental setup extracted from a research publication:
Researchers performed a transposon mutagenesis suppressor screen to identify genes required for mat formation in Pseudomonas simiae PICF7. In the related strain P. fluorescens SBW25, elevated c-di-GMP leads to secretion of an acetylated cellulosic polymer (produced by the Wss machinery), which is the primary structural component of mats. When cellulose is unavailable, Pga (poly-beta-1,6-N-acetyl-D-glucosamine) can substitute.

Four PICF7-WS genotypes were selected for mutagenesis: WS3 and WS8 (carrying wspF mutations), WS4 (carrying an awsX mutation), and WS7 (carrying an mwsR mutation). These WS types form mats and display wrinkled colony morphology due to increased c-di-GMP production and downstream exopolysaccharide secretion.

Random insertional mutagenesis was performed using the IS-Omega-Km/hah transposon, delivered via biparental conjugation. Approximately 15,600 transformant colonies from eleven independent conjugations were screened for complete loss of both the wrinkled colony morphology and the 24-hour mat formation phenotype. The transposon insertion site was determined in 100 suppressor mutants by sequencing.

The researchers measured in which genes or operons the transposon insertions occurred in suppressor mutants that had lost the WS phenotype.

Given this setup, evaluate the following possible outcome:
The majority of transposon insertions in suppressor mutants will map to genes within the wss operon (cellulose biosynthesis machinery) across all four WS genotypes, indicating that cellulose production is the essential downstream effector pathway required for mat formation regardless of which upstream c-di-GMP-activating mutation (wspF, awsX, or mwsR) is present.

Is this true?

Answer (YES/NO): NO